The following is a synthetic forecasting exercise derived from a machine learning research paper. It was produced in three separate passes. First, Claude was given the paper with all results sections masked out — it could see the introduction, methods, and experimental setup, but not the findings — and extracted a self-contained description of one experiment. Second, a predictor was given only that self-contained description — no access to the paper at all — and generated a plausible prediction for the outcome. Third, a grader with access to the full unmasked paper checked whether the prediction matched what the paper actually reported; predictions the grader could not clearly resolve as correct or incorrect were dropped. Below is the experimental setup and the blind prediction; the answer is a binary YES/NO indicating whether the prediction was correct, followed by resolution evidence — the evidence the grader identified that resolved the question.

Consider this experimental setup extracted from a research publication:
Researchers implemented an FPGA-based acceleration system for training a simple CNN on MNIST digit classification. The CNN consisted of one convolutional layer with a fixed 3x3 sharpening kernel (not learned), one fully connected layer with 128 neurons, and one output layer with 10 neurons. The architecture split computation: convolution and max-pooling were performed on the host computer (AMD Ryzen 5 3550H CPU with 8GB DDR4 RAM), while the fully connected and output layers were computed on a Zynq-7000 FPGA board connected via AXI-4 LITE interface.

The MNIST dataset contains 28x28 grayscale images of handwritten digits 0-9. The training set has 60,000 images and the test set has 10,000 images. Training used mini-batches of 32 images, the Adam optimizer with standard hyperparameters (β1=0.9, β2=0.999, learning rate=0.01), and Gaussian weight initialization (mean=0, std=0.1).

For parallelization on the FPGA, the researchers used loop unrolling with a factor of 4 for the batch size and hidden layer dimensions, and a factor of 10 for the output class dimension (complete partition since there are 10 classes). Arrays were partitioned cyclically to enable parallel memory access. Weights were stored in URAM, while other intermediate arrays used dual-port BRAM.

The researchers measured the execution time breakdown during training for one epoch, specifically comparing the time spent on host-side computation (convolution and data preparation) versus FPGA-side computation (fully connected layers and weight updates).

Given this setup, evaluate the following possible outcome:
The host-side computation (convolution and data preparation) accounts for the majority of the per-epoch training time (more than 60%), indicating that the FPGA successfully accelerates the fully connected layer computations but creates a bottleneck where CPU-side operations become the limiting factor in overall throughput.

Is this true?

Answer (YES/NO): NO